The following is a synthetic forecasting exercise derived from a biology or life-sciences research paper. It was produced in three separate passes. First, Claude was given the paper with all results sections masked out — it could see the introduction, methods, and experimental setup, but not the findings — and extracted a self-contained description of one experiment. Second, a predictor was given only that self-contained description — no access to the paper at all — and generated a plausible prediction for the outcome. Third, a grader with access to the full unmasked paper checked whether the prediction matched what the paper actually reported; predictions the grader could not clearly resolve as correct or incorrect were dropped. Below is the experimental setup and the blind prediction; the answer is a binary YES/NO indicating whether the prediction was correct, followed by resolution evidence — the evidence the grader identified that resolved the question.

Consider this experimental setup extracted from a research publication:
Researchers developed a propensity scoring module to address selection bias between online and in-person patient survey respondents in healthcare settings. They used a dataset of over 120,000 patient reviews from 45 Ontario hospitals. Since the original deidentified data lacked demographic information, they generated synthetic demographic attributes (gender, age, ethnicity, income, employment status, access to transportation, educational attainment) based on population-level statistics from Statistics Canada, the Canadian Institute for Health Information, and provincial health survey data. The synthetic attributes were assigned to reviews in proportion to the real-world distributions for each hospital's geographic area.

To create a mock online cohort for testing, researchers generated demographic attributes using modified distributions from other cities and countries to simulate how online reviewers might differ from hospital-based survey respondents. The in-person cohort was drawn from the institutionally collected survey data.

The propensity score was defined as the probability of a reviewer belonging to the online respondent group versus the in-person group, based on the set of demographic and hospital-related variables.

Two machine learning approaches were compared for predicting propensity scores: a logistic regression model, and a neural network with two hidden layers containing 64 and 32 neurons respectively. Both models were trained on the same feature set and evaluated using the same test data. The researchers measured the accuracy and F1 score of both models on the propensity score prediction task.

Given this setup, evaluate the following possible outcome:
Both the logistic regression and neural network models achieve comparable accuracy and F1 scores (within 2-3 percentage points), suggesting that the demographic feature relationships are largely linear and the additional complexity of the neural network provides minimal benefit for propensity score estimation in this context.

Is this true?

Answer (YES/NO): YES